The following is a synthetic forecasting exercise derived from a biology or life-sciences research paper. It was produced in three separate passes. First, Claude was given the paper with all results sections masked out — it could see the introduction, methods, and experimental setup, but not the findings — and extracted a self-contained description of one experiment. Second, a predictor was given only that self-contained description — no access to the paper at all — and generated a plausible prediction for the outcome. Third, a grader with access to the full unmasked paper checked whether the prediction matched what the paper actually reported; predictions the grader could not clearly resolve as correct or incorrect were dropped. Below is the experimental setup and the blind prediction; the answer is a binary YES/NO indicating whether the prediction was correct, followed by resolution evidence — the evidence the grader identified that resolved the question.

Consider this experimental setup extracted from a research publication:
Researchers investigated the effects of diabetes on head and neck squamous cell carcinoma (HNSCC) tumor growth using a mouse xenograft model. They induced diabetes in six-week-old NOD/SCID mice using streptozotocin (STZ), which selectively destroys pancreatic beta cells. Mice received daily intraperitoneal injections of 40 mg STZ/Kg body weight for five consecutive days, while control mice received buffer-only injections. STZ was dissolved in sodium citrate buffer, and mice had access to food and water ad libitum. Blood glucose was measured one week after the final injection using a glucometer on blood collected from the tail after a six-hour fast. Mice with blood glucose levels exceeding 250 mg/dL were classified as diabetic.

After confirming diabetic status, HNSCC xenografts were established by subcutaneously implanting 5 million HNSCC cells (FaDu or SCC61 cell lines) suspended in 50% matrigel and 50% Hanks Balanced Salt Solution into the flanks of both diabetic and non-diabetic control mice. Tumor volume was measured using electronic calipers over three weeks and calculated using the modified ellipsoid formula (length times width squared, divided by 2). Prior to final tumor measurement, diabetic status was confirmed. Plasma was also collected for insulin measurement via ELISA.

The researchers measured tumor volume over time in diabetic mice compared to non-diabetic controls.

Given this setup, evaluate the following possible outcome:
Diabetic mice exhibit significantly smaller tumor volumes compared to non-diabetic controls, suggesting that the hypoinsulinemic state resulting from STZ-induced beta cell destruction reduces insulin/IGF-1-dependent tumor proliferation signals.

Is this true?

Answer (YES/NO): YES